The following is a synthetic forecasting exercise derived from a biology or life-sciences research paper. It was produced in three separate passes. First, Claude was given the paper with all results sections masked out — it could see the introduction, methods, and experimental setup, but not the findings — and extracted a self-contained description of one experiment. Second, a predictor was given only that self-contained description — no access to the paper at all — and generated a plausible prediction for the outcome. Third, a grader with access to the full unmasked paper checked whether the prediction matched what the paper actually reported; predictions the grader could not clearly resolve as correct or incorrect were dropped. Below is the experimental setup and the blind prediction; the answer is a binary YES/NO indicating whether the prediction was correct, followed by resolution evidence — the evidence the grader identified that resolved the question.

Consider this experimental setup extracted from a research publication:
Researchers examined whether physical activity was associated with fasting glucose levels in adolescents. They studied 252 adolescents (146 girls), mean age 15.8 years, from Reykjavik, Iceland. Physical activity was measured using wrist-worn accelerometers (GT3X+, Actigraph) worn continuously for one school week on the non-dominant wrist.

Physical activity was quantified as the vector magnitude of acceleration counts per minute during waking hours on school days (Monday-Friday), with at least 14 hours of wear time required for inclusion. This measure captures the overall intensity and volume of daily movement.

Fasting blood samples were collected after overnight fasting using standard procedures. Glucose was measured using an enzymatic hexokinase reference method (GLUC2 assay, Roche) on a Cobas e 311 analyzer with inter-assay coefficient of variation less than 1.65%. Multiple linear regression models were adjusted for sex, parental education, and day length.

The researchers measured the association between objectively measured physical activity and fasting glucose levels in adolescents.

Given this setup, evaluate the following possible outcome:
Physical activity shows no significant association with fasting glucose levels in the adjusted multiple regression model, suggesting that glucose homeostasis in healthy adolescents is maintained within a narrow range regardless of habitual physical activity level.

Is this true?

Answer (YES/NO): YES